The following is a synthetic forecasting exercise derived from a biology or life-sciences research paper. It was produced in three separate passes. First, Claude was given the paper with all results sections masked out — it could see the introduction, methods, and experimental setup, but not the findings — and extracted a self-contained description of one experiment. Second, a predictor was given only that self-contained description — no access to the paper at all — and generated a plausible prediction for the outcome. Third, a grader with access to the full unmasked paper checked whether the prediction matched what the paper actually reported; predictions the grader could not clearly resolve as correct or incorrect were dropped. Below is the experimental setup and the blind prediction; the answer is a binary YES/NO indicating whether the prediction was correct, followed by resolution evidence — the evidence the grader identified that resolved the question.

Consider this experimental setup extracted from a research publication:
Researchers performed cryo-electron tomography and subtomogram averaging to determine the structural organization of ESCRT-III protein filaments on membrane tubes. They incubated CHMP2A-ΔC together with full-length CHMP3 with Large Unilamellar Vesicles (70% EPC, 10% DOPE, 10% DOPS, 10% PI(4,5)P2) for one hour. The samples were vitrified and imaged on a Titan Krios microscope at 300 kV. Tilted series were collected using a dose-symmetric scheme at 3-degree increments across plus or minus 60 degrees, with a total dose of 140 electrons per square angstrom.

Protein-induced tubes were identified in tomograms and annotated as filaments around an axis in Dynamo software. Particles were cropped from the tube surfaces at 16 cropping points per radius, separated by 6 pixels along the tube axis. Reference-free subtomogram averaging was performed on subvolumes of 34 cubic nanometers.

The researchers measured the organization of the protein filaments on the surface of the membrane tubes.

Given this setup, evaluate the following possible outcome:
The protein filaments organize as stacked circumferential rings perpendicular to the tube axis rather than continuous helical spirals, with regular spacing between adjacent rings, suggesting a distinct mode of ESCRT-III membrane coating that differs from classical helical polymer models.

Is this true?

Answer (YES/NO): NO